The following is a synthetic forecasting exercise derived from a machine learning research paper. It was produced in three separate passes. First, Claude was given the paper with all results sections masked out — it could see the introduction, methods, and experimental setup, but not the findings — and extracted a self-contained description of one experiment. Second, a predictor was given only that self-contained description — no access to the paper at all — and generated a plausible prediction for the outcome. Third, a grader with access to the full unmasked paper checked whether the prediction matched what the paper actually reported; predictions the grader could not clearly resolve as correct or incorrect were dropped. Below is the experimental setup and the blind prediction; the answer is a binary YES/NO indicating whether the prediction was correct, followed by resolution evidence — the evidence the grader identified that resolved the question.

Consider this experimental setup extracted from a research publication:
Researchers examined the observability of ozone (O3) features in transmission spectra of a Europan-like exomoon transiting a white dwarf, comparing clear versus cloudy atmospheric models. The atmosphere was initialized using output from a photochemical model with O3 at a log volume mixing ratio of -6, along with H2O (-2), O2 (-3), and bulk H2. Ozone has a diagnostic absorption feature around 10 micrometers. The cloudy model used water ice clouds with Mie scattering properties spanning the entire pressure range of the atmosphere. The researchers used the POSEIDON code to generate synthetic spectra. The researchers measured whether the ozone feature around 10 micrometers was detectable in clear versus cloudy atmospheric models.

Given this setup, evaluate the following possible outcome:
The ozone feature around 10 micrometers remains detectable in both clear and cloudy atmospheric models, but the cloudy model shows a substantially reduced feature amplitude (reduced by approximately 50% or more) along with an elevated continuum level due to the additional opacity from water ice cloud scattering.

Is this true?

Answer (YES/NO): NO